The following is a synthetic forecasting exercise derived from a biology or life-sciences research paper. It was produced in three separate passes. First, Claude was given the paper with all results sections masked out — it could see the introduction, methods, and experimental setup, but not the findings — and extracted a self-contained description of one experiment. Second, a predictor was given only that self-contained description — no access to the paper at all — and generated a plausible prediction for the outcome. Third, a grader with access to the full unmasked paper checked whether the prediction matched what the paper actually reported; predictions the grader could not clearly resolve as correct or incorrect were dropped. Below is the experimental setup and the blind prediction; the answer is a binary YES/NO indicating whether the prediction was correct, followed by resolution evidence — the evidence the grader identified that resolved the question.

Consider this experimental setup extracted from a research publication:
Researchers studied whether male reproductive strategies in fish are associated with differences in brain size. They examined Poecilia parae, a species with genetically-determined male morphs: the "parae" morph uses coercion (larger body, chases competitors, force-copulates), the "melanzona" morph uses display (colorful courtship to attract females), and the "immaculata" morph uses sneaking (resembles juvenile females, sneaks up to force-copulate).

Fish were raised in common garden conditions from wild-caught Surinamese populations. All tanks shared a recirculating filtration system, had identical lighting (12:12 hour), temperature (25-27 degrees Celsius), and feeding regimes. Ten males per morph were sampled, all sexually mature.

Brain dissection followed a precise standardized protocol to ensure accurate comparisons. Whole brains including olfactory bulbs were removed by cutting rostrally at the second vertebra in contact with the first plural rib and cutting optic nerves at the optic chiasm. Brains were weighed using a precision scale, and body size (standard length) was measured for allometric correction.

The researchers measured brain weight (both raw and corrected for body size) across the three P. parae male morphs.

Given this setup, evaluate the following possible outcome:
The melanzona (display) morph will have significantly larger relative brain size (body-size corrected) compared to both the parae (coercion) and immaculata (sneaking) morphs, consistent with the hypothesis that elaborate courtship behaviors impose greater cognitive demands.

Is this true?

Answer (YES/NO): NO